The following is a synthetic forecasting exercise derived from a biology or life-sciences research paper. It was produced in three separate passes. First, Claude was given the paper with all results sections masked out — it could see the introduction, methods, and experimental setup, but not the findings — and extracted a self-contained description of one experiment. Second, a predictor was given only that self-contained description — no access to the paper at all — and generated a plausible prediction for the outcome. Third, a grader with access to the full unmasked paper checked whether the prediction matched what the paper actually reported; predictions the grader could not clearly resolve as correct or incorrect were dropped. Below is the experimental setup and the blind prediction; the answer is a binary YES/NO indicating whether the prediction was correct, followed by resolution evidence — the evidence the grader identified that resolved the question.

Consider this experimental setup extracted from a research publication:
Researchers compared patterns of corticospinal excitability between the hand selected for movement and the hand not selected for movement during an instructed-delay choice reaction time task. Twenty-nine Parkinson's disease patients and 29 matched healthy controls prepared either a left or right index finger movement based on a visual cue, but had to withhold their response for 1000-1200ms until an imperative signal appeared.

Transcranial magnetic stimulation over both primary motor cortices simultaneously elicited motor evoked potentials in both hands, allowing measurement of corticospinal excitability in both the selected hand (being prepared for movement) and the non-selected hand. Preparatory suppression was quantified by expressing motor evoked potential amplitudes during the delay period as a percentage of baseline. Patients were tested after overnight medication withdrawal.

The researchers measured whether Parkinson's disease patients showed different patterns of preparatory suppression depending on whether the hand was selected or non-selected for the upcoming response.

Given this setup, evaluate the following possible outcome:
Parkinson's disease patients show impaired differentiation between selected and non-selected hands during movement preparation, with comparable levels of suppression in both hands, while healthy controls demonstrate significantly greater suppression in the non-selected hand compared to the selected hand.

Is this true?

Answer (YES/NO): NO